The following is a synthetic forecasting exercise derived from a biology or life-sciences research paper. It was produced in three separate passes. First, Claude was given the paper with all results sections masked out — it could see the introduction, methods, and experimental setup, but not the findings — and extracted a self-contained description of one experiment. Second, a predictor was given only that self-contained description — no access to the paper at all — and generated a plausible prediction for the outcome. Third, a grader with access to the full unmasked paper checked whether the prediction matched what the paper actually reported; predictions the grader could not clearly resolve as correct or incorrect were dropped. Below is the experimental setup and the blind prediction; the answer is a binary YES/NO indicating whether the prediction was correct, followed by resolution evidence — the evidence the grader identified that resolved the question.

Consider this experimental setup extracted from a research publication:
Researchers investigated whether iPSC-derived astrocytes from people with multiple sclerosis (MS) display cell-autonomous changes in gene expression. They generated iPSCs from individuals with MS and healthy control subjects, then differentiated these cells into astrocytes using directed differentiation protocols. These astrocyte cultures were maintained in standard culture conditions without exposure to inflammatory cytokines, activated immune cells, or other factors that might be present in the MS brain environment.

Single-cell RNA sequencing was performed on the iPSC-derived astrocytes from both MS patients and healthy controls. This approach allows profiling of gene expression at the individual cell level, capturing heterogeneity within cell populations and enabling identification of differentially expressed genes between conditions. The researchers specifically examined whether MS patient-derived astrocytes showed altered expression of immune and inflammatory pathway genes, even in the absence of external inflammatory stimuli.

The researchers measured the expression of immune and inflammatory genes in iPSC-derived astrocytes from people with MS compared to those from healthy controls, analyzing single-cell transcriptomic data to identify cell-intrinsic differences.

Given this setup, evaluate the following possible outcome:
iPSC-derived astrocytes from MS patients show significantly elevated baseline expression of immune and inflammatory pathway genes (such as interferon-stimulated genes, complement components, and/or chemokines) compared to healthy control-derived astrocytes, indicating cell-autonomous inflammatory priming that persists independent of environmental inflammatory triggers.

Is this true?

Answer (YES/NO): YES